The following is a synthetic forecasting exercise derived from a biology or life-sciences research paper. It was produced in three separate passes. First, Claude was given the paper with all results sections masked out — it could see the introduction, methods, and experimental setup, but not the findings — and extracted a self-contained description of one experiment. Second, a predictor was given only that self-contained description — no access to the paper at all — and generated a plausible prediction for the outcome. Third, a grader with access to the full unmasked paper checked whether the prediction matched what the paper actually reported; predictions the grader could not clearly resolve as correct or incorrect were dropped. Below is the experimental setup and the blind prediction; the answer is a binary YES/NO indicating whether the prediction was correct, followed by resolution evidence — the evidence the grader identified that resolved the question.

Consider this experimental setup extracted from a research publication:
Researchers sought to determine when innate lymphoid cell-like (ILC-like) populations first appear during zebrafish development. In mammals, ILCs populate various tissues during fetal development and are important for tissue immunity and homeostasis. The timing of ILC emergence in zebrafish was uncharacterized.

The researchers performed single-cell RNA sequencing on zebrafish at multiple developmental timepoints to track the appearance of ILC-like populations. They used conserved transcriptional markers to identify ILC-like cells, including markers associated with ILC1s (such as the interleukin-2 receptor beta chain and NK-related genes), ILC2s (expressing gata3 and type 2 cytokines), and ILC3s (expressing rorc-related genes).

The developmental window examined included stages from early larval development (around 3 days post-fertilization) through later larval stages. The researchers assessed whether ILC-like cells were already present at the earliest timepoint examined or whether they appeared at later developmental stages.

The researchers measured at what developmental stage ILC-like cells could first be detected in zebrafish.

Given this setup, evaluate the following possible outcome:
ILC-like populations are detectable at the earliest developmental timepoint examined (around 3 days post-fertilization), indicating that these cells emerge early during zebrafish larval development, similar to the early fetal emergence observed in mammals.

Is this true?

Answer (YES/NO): YES